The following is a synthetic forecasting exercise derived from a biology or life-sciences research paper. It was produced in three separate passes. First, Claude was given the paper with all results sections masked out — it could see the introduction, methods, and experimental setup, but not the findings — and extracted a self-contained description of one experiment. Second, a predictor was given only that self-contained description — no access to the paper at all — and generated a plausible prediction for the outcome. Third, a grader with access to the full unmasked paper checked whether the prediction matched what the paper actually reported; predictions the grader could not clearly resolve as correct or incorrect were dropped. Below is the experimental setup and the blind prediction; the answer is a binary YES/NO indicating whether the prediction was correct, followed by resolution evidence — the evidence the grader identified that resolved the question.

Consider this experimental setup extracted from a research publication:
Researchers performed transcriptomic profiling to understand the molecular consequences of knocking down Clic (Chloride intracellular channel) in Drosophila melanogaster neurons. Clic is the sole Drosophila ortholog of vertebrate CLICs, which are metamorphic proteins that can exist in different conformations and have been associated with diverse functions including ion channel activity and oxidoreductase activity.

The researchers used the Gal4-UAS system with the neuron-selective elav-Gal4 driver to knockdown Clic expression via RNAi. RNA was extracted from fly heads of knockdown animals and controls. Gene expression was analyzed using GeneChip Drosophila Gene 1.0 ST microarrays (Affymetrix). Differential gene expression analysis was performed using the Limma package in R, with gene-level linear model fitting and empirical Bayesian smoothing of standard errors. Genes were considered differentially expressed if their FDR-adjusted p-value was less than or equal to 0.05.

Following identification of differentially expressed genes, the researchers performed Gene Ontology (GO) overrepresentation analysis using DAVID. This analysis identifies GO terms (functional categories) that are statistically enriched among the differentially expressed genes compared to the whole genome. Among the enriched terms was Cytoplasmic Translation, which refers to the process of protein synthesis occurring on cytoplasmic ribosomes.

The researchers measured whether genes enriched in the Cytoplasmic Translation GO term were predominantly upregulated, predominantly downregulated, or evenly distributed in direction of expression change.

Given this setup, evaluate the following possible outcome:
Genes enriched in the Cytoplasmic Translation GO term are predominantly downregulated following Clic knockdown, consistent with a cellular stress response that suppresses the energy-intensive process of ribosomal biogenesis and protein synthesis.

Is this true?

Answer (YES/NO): YES